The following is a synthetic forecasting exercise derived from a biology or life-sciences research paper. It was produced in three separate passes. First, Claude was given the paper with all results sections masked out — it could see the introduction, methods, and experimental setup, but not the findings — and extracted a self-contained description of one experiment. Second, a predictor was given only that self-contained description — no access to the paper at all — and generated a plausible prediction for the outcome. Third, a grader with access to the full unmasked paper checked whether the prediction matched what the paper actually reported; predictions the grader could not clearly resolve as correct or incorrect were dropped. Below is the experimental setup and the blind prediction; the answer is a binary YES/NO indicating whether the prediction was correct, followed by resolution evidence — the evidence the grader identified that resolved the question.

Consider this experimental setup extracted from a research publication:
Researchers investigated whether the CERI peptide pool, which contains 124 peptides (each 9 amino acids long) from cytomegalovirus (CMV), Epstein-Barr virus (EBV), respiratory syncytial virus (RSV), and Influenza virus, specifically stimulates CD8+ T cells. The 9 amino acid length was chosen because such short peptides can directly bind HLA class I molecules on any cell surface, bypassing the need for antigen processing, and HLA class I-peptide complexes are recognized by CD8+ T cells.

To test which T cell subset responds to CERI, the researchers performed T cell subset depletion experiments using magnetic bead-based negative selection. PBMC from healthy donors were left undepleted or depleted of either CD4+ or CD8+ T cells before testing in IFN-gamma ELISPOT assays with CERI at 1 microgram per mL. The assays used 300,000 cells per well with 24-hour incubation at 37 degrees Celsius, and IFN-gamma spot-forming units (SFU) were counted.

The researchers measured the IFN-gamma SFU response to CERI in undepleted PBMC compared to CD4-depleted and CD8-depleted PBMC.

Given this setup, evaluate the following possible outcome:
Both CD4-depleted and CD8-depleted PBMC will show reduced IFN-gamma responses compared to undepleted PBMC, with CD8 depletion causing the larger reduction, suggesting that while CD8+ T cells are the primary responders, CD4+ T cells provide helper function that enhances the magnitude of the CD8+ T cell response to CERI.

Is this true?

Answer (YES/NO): NO